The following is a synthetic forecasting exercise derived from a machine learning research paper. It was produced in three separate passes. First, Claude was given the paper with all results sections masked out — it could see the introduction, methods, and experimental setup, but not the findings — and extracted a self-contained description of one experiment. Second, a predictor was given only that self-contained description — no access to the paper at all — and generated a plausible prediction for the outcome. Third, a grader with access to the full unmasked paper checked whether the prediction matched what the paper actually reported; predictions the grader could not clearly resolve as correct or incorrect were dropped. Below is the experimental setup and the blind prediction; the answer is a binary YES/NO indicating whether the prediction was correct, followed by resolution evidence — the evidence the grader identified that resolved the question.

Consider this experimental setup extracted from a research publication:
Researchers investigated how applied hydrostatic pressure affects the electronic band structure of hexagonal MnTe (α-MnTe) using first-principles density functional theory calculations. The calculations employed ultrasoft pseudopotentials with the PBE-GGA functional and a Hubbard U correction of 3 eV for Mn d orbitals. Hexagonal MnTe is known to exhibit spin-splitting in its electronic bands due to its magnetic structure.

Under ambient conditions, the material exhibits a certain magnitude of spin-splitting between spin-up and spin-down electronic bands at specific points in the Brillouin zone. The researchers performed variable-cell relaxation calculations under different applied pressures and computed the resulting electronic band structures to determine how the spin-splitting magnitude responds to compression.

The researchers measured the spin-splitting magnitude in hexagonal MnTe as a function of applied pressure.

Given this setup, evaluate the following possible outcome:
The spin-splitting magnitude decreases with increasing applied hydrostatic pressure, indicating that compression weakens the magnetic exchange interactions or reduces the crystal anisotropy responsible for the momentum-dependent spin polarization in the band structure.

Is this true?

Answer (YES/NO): NO